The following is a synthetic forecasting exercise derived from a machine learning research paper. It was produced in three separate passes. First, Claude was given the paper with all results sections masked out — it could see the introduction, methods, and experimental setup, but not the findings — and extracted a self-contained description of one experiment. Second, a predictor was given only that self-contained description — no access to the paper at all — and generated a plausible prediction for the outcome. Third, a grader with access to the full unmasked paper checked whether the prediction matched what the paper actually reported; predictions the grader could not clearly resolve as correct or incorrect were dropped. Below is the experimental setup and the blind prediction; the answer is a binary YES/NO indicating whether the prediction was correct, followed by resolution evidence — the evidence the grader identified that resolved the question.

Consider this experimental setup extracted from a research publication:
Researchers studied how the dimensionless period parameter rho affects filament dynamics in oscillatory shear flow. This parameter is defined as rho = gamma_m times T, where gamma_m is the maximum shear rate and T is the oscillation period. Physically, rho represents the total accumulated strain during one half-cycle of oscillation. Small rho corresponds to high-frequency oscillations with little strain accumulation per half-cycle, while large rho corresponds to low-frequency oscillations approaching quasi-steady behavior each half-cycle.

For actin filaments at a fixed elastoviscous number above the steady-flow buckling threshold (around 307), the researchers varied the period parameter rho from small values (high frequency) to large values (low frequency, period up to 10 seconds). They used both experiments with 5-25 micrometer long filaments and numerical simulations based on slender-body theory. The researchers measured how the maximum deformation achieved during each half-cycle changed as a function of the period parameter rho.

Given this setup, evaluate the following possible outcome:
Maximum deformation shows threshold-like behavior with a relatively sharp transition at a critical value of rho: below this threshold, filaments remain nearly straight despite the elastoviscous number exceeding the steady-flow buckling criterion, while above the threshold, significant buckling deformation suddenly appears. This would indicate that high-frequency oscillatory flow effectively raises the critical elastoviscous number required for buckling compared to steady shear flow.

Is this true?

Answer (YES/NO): NO